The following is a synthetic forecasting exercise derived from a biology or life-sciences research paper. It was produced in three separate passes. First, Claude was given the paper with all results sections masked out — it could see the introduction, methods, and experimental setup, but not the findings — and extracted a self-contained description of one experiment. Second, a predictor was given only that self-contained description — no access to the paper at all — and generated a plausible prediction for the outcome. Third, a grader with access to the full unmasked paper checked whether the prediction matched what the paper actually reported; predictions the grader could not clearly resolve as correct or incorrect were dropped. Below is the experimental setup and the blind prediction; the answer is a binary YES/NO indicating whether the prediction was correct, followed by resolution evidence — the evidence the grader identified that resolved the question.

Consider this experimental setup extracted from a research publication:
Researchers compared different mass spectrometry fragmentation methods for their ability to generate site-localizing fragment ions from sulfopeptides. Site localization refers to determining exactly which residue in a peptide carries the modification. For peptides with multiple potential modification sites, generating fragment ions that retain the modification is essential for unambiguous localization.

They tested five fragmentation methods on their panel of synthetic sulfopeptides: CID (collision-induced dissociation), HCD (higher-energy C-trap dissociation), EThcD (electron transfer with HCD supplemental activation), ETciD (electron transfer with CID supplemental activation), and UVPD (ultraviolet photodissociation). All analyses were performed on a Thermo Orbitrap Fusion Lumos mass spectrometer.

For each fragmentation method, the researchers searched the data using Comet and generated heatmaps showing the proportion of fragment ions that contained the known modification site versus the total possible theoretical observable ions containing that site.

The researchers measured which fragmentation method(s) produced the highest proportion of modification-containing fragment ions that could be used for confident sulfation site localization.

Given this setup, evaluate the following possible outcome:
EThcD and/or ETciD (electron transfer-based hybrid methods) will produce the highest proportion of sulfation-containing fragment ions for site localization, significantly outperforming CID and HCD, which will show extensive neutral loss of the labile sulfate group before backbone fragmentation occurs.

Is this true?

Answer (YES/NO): YES